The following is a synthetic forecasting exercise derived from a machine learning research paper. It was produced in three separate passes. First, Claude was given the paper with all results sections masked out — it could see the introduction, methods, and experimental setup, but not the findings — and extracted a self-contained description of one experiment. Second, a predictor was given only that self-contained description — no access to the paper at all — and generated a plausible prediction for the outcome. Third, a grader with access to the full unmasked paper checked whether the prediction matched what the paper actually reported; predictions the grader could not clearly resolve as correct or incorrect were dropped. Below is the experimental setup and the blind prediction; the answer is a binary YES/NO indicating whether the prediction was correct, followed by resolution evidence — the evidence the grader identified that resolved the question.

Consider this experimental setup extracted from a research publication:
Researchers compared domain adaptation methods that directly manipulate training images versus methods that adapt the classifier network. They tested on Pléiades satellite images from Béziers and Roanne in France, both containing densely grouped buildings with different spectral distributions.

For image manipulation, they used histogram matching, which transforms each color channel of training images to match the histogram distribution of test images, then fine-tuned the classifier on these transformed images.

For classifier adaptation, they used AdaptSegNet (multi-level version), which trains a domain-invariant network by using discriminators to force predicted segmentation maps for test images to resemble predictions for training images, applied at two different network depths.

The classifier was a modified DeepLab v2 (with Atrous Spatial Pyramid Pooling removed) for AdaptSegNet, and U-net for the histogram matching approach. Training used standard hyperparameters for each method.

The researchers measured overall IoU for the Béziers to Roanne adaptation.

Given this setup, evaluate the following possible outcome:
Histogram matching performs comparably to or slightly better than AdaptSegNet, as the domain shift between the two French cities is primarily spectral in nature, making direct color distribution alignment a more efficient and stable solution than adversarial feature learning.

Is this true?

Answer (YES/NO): NO